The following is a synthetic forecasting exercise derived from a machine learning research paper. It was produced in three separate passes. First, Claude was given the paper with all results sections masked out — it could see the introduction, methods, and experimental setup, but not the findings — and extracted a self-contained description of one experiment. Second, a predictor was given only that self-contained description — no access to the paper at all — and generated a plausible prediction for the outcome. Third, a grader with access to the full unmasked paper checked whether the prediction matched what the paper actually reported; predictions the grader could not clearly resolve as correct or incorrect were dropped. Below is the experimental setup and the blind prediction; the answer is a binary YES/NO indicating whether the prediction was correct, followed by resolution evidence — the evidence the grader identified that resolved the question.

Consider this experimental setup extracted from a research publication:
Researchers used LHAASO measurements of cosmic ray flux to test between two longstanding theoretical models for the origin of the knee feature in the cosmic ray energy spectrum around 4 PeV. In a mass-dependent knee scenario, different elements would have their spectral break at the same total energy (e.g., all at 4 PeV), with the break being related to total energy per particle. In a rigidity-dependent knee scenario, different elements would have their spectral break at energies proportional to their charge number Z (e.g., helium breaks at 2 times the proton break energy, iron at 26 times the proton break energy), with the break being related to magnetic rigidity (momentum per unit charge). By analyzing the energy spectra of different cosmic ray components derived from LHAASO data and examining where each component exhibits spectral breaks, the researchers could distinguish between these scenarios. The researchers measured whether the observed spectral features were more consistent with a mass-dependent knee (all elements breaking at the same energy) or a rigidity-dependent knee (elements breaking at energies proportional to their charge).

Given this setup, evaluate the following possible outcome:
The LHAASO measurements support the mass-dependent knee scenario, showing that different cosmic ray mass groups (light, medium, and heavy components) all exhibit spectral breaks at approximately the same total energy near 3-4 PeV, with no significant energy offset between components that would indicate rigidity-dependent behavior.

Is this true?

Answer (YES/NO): NO